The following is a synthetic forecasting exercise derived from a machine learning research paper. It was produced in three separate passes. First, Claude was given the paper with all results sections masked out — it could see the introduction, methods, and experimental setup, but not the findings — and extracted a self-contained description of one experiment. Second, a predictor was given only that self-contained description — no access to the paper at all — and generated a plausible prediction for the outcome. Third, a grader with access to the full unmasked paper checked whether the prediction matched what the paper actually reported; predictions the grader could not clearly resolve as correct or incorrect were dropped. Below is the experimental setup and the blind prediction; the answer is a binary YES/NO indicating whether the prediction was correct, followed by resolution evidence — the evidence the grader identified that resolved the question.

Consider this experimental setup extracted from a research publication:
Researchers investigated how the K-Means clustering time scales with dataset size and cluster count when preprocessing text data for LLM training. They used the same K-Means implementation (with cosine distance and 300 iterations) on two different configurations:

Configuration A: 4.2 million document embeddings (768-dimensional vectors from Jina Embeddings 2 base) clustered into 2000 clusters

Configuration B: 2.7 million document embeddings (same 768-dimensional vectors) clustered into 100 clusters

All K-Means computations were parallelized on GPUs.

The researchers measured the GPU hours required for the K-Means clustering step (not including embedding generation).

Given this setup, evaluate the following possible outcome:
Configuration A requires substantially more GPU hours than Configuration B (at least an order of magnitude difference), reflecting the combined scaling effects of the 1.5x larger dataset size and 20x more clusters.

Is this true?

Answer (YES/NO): NO